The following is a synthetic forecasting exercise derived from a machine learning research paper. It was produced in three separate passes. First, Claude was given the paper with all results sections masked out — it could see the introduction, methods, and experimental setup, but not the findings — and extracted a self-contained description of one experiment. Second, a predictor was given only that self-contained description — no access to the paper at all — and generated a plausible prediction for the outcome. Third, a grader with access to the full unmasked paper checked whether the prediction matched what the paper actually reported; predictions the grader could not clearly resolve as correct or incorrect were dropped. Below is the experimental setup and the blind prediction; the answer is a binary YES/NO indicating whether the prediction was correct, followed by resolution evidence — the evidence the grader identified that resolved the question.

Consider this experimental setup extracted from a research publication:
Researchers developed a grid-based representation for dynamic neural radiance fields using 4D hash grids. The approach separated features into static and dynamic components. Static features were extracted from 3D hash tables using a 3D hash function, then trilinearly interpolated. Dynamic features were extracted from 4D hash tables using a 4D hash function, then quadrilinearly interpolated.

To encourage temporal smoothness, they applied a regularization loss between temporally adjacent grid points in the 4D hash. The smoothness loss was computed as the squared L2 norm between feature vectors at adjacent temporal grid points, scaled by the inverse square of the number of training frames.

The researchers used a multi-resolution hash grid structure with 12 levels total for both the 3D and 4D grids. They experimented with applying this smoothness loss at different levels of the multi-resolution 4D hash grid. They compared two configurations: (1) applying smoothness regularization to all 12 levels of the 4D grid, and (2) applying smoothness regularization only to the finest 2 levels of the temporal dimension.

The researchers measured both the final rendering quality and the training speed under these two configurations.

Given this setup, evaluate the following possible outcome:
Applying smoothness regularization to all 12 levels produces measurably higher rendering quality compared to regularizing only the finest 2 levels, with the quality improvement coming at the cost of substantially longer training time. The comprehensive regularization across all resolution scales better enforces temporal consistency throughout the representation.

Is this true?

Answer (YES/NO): NO